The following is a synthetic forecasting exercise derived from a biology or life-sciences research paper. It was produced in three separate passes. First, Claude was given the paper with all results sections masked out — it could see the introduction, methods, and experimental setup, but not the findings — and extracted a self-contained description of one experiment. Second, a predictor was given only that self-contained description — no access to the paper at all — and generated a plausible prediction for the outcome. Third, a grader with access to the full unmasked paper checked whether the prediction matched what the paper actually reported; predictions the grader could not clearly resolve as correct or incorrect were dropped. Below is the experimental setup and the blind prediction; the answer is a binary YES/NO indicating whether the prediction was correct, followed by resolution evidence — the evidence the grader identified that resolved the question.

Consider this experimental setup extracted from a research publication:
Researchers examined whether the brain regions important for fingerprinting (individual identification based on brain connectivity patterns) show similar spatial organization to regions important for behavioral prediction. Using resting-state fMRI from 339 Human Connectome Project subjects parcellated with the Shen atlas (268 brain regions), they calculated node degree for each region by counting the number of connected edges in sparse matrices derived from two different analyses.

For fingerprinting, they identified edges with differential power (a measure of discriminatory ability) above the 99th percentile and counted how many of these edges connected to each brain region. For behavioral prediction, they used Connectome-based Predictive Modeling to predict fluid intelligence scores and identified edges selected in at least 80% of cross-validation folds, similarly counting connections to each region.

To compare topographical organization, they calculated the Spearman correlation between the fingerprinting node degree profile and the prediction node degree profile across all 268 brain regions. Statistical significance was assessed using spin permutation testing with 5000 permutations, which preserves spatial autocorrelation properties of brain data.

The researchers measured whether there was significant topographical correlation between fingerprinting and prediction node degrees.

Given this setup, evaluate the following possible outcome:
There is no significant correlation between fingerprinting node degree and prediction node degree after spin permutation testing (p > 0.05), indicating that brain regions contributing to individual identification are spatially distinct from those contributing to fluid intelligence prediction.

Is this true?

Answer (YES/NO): YES